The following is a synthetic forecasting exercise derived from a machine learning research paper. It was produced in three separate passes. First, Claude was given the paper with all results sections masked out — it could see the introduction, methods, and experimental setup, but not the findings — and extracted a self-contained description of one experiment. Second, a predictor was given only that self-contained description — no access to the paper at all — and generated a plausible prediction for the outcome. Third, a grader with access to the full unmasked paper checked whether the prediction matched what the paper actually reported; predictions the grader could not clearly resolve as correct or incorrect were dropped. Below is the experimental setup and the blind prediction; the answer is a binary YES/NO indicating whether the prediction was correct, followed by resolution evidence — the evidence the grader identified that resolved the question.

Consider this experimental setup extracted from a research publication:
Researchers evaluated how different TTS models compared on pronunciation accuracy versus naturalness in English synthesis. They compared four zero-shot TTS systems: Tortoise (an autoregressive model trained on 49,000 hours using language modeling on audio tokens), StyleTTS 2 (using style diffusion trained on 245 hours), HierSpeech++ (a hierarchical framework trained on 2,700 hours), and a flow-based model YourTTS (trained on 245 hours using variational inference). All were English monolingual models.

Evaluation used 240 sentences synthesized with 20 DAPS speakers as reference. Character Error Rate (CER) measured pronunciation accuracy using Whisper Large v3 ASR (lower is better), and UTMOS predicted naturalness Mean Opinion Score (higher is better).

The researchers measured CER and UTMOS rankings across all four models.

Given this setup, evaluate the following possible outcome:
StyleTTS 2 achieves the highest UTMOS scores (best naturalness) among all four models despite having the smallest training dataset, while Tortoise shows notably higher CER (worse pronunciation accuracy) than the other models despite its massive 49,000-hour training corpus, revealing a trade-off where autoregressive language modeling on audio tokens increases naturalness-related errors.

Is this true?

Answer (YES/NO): NO